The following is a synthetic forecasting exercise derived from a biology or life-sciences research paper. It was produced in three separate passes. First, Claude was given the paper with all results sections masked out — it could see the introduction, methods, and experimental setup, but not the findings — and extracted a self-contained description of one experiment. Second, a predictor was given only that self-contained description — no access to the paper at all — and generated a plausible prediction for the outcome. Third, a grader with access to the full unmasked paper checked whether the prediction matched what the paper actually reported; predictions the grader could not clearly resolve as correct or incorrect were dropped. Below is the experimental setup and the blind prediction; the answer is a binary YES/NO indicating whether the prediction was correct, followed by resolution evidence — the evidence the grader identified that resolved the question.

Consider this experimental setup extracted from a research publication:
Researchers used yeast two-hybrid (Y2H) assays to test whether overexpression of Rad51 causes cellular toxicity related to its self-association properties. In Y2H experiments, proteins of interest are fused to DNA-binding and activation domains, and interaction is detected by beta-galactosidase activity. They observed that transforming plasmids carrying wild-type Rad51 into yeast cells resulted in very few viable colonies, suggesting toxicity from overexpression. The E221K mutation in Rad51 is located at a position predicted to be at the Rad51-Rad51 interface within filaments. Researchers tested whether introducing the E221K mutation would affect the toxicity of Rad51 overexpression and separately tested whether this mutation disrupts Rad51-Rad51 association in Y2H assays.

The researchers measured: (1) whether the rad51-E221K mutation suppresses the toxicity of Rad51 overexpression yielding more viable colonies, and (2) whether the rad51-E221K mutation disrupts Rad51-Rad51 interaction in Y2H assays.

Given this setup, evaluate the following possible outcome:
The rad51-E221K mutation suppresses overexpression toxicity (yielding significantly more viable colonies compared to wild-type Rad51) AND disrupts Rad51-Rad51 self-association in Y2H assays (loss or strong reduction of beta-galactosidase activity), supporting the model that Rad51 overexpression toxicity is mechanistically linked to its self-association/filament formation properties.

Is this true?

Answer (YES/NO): NO